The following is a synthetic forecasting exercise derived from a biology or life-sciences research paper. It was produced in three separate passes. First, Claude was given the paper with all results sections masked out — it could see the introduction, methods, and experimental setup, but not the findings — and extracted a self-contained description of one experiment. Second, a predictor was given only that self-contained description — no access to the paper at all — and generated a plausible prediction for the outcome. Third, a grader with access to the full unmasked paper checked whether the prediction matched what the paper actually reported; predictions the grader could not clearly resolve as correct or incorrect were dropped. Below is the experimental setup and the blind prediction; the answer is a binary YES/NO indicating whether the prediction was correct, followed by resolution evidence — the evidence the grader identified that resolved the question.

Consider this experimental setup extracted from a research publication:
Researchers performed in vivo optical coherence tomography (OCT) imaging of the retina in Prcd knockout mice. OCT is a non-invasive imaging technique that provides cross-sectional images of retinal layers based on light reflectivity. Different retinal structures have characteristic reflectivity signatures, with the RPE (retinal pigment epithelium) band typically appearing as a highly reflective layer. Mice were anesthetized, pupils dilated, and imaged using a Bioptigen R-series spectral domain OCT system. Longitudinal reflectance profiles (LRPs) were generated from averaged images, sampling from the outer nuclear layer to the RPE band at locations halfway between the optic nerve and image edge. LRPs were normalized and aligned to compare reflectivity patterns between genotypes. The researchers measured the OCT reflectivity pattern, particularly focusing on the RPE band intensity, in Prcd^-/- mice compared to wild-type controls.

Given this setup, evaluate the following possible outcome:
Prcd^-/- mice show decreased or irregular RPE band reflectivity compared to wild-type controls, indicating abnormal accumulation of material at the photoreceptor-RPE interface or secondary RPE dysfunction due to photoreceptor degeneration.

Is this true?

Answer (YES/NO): NO